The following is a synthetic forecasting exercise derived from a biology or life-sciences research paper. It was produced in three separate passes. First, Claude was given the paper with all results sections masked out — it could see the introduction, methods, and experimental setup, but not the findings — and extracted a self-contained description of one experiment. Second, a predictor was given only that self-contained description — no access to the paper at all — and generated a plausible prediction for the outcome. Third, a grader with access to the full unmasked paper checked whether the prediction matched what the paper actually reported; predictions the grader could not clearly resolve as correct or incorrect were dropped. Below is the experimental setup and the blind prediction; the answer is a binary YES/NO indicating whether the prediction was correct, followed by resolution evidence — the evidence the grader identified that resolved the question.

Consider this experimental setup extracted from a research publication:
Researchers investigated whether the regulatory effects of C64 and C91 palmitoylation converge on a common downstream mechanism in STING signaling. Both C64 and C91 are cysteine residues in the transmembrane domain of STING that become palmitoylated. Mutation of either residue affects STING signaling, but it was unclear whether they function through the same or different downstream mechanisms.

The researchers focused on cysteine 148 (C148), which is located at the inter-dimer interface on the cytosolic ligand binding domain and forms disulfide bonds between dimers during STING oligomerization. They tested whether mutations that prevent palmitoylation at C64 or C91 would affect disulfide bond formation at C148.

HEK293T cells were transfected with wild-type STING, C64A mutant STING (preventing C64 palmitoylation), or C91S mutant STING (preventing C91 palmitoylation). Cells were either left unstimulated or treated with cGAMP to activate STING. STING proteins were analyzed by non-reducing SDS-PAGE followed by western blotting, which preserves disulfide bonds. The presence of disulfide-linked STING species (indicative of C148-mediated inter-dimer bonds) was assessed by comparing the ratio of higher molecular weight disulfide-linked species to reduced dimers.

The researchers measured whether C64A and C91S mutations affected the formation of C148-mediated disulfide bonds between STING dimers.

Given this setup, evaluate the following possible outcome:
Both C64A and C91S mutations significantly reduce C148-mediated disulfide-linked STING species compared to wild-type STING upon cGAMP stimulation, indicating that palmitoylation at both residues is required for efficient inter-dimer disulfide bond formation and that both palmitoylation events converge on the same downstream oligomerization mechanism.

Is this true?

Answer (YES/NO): NO